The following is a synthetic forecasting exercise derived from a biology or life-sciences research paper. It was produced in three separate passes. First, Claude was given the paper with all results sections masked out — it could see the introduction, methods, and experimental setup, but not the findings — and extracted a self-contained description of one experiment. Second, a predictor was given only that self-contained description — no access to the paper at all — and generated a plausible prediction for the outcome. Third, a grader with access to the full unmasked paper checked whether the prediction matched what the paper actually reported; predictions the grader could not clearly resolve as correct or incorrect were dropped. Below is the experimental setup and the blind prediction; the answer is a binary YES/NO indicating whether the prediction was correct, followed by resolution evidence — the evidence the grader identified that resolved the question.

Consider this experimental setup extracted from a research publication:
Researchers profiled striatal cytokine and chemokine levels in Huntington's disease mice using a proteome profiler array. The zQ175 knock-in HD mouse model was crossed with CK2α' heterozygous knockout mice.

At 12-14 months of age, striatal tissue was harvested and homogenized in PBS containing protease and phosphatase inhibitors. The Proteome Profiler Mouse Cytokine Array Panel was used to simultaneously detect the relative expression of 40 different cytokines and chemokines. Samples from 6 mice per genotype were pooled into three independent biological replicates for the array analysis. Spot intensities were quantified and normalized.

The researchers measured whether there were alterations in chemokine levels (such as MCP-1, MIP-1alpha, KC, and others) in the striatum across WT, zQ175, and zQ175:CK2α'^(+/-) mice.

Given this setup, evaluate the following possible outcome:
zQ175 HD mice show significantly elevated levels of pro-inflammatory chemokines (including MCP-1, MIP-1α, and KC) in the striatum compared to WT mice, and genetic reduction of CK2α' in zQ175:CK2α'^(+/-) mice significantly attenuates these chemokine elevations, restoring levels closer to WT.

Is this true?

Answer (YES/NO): NO